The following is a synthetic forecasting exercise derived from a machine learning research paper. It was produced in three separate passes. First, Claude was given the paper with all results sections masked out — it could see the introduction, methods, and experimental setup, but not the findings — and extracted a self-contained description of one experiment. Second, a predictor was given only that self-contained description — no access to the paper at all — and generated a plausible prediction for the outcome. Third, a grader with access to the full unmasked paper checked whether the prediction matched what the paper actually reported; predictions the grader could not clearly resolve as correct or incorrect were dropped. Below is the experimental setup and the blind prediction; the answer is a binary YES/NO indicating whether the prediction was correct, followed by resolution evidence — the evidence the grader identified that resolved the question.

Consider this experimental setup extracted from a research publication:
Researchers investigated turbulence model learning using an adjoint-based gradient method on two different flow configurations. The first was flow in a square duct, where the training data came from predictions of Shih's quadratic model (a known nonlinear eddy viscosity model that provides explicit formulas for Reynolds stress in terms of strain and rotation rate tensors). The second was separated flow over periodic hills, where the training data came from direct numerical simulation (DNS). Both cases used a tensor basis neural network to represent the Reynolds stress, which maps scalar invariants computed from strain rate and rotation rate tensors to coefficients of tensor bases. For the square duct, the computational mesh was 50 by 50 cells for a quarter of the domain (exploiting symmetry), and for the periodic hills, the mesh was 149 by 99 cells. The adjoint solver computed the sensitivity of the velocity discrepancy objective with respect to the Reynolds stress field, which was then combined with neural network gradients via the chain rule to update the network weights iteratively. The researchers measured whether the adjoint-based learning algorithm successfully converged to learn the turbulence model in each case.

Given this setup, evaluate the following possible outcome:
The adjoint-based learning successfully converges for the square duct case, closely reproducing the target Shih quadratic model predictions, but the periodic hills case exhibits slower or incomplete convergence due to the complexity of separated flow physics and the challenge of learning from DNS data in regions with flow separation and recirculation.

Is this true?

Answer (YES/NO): NO